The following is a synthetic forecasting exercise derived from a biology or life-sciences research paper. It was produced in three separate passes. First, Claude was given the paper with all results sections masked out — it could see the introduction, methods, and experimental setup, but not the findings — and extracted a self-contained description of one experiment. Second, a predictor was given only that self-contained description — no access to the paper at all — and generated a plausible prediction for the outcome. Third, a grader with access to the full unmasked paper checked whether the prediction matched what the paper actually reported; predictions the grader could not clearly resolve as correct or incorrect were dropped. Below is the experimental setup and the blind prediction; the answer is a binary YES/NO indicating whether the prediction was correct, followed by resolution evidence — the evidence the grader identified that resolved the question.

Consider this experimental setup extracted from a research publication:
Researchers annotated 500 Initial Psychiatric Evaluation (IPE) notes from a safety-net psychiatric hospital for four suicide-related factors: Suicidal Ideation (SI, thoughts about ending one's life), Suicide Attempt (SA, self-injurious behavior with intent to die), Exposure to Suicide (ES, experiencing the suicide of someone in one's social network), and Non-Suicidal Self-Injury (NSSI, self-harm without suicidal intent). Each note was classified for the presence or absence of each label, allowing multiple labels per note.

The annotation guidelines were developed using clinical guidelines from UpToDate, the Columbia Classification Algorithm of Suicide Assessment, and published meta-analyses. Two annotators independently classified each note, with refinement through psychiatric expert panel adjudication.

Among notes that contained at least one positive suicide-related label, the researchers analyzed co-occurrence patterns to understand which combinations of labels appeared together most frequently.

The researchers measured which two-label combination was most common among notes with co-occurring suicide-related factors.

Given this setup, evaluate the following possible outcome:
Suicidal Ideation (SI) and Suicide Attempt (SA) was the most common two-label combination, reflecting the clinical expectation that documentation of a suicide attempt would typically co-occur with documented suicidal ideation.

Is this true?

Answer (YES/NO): YES